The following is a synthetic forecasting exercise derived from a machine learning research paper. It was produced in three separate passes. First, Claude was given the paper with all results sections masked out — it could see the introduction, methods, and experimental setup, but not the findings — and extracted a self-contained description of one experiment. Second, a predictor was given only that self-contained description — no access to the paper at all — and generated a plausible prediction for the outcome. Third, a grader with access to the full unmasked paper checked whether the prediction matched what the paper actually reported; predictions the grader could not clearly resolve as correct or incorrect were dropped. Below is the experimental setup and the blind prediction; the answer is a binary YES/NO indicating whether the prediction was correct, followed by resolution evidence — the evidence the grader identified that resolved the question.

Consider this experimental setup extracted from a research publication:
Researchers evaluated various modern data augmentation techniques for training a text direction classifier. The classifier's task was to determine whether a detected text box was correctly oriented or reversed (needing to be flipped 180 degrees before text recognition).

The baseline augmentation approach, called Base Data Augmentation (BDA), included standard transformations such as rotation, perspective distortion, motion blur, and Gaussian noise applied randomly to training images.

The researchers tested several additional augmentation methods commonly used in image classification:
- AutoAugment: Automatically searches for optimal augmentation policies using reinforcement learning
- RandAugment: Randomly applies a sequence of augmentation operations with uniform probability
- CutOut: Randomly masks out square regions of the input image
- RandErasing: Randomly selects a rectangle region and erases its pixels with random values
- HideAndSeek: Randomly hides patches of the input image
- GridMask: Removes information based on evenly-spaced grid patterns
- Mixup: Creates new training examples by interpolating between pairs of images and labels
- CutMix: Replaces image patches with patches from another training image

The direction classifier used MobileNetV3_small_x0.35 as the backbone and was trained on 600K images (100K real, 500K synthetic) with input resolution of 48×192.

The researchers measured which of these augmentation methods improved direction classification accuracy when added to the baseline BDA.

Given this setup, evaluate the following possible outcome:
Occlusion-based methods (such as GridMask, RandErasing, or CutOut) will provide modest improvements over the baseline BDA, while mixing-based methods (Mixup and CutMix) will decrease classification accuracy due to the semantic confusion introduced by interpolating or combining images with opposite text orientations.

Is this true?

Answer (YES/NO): NO